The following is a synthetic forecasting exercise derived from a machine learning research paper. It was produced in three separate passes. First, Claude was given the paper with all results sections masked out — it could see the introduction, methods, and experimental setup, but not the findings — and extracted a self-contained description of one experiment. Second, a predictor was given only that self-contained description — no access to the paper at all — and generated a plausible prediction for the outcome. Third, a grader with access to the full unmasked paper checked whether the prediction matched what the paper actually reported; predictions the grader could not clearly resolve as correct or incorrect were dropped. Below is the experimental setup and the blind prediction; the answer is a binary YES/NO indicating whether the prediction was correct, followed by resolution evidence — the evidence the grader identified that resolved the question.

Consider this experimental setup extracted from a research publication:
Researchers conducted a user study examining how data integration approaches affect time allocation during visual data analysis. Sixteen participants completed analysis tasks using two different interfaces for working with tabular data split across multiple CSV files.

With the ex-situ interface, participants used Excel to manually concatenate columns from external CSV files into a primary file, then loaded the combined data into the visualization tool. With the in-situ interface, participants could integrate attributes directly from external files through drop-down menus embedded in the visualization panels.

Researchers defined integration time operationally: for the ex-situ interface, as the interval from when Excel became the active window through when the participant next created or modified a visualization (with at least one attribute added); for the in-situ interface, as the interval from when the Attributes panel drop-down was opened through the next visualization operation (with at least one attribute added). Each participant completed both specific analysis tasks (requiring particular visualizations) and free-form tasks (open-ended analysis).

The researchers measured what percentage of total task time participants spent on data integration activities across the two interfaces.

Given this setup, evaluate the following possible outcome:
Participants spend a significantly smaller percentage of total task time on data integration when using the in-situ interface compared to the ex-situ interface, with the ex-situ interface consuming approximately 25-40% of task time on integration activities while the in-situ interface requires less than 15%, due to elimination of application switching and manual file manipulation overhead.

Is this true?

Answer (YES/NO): NO